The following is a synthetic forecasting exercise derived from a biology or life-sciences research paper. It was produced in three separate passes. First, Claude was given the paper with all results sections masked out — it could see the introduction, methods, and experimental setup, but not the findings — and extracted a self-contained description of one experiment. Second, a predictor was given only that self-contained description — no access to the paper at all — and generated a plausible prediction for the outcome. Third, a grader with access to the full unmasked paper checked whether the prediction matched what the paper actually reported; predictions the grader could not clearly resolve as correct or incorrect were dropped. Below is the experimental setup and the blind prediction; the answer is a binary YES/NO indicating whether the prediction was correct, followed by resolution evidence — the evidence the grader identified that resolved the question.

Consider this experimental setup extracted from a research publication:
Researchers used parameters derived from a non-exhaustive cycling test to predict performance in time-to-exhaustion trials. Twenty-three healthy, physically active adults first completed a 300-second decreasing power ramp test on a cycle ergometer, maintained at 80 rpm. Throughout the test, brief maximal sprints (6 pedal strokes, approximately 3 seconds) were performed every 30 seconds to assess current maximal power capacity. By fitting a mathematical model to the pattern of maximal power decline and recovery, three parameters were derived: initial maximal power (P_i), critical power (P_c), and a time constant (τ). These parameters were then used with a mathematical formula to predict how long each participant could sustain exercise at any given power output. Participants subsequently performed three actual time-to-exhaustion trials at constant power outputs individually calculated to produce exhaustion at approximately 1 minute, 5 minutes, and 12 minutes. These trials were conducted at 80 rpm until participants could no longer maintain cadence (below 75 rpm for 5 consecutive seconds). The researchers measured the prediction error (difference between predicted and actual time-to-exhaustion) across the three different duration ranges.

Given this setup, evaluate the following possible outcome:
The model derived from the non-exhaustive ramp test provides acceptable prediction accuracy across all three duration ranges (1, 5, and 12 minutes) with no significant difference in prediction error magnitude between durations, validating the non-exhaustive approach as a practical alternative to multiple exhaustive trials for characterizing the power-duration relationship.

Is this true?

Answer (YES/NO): NO